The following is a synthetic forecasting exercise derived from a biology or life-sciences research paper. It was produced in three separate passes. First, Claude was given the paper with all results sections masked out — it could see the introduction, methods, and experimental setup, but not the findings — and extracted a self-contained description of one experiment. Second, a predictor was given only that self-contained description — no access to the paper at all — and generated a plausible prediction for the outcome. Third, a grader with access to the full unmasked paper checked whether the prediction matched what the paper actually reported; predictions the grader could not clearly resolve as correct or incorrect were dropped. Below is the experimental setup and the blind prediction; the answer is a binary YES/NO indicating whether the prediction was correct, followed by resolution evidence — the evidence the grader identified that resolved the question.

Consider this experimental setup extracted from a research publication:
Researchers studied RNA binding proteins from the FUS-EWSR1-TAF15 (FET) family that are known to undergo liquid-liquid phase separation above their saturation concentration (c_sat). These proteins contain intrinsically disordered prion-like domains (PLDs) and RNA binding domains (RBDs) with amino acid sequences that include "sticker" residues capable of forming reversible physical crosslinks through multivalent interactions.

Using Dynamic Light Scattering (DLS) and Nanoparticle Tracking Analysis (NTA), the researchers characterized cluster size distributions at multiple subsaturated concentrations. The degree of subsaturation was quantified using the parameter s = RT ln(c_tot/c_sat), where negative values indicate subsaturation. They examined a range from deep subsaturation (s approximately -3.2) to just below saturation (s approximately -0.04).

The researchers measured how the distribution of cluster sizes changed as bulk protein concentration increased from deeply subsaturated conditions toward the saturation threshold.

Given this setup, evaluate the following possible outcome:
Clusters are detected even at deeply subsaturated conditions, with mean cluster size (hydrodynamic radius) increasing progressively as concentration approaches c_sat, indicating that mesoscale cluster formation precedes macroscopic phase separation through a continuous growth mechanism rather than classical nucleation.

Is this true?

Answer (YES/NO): YES